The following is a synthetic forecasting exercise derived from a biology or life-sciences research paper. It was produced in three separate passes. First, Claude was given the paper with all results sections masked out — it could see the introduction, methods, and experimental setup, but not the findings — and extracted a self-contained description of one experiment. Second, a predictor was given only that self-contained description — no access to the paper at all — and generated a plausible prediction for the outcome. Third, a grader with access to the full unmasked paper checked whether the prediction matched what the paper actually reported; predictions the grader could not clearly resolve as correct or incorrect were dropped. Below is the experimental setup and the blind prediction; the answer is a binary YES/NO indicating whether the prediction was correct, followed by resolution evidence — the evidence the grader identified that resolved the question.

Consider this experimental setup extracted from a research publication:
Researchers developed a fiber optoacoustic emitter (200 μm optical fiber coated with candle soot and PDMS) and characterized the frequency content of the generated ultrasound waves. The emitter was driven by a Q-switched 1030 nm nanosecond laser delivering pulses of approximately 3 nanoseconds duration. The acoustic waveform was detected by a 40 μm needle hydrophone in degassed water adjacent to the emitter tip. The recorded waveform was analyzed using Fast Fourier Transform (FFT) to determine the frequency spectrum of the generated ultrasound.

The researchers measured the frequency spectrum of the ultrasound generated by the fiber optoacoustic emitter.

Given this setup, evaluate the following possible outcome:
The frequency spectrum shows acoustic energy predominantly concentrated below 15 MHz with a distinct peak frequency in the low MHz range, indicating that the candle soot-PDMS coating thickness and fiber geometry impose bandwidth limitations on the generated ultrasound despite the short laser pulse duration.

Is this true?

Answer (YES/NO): NO